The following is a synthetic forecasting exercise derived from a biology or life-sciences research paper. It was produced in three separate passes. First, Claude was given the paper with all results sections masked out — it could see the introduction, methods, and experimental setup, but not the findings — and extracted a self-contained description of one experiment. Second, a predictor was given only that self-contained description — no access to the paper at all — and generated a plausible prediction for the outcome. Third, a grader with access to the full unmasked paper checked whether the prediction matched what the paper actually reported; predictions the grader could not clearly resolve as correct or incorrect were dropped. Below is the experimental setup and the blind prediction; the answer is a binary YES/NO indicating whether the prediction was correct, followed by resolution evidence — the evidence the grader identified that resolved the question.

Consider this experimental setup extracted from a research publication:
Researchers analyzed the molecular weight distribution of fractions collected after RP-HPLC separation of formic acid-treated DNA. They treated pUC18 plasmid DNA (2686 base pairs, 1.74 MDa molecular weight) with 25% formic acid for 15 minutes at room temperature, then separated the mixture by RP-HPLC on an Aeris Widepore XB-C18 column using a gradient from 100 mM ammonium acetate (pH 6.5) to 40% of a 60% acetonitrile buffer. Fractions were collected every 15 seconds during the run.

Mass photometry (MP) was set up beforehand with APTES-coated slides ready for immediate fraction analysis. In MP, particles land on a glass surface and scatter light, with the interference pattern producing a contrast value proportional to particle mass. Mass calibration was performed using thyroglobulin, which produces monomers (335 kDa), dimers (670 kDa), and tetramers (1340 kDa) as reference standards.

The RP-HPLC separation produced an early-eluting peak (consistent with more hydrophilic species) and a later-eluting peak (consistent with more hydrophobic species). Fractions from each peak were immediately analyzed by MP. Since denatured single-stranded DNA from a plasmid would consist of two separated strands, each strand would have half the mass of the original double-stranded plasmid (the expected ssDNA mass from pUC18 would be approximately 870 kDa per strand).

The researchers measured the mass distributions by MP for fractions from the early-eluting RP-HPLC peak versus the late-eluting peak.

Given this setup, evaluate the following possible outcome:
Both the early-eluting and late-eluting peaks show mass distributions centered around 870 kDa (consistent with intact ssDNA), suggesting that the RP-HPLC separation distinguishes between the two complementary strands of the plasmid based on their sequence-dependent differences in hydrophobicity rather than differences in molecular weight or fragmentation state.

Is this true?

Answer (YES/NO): NO